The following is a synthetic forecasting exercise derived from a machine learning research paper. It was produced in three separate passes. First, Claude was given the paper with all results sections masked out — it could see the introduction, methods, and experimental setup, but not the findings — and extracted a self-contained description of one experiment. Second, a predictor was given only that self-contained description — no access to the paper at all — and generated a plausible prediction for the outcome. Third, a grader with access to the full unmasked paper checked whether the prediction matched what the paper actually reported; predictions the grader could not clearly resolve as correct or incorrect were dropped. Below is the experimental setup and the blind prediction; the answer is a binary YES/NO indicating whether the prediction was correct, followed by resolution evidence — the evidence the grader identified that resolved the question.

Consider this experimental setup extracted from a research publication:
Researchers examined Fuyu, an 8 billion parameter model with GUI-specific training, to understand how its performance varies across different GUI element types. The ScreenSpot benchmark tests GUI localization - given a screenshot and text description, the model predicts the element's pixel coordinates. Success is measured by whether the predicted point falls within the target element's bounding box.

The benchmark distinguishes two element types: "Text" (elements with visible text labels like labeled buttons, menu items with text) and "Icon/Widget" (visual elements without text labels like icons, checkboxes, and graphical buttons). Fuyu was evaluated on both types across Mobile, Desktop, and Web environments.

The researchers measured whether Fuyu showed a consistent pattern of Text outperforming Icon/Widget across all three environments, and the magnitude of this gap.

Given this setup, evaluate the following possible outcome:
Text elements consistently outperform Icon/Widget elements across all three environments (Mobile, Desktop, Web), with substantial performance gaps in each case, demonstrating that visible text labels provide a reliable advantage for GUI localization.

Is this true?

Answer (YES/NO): YES